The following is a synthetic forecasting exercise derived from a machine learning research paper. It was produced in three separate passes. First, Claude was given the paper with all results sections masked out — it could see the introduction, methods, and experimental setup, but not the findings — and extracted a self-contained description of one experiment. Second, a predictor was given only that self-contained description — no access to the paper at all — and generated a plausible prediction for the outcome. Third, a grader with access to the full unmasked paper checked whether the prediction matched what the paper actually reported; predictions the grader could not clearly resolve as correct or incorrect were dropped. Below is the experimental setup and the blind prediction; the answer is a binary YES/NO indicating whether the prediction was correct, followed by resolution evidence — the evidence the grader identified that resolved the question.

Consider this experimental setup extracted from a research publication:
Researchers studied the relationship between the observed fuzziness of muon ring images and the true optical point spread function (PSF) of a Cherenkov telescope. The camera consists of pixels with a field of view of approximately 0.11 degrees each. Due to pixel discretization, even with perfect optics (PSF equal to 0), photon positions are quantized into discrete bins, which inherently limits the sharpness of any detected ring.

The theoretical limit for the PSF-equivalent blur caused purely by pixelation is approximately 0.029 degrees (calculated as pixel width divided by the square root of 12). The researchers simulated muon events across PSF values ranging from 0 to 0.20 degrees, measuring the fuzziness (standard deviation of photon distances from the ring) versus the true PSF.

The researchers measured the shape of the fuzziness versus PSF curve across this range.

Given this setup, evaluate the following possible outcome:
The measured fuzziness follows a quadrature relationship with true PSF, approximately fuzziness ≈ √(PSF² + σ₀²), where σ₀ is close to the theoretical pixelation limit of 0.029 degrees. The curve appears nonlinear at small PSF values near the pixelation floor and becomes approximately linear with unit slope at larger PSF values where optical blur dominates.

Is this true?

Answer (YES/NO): NO